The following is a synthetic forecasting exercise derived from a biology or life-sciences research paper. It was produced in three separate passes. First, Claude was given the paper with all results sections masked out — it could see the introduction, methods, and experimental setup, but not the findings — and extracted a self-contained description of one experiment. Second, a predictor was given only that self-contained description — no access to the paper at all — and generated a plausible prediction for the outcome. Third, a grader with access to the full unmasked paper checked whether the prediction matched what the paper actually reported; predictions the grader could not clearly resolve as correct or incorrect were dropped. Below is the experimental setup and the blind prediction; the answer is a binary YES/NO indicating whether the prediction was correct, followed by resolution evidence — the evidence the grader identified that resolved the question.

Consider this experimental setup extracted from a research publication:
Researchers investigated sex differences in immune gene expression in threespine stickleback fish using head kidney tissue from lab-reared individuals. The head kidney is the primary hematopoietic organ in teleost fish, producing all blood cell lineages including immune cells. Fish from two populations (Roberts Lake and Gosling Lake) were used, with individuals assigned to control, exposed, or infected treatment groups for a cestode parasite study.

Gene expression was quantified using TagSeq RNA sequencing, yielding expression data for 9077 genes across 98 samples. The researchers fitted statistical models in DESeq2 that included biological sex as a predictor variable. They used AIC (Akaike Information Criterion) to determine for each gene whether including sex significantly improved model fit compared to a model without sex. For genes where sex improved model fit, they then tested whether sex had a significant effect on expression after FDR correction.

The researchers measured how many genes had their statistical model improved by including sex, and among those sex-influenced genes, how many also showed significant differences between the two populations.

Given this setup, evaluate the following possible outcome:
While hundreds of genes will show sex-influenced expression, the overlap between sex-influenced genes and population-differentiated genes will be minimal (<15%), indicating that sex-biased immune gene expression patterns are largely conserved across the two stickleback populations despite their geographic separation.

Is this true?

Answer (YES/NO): YES